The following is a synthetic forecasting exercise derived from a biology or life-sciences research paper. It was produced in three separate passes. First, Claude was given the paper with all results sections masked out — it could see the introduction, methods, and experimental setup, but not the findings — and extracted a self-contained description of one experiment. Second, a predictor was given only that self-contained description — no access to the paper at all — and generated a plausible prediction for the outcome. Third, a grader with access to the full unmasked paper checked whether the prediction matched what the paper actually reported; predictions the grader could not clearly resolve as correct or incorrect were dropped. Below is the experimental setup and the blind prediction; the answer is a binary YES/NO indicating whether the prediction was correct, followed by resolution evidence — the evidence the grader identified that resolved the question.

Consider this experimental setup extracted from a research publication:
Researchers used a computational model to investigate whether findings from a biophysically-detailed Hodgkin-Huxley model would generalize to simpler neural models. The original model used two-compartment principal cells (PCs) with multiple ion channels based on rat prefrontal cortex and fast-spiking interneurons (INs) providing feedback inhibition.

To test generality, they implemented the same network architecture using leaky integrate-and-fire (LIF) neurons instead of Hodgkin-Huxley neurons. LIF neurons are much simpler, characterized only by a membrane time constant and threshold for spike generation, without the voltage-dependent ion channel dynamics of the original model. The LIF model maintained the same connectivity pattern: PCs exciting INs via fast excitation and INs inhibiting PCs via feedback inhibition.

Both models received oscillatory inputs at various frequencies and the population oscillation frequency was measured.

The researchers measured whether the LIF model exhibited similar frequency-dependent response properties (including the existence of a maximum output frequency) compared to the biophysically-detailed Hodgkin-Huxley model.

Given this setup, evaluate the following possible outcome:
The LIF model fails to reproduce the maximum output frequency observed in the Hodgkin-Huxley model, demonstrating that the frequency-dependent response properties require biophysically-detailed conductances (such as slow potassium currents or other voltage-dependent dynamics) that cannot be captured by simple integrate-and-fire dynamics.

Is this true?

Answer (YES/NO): NO